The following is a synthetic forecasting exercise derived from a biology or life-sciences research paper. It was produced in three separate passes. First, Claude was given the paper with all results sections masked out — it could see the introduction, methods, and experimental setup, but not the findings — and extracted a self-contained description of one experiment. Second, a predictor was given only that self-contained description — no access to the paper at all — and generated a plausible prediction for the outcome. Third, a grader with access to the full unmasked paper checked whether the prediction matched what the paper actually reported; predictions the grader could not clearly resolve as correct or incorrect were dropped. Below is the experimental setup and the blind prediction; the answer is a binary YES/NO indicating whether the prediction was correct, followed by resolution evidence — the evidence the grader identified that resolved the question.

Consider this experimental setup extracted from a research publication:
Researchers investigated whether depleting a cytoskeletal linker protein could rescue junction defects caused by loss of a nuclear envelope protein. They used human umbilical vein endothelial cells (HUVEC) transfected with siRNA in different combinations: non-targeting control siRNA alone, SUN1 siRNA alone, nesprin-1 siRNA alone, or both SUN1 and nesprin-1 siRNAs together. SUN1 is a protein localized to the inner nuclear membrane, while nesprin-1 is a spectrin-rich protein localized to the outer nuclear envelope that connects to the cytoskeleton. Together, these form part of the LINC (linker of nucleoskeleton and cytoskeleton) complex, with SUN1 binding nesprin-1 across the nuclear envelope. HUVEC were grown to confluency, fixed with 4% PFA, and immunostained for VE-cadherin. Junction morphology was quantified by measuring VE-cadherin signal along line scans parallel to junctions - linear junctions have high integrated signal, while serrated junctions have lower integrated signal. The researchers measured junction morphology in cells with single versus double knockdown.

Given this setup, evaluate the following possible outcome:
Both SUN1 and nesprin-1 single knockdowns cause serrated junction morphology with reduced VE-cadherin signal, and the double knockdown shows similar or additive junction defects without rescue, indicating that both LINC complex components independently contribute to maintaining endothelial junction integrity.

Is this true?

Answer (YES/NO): NO